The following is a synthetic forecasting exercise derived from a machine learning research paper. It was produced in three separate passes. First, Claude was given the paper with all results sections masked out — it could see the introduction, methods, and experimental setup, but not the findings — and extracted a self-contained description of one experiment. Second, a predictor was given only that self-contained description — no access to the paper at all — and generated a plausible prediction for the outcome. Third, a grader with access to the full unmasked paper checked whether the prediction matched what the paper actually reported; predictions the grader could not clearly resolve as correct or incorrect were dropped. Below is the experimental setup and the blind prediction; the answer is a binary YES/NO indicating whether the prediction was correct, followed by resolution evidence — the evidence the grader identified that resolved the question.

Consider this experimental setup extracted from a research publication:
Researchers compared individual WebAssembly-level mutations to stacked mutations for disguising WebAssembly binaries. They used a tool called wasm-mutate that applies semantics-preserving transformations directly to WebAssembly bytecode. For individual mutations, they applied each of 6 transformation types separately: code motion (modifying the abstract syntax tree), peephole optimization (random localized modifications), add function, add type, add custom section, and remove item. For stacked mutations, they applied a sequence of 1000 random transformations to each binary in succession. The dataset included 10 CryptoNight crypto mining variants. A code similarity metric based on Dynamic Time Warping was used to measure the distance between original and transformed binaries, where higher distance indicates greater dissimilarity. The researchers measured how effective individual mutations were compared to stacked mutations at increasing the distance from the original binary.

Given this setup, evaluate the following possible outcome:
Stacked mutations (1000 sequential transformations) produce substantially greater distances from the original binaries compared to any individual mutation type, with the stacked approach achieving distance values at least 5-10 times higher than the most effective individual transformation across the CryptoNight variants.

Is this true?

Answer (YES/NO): YES